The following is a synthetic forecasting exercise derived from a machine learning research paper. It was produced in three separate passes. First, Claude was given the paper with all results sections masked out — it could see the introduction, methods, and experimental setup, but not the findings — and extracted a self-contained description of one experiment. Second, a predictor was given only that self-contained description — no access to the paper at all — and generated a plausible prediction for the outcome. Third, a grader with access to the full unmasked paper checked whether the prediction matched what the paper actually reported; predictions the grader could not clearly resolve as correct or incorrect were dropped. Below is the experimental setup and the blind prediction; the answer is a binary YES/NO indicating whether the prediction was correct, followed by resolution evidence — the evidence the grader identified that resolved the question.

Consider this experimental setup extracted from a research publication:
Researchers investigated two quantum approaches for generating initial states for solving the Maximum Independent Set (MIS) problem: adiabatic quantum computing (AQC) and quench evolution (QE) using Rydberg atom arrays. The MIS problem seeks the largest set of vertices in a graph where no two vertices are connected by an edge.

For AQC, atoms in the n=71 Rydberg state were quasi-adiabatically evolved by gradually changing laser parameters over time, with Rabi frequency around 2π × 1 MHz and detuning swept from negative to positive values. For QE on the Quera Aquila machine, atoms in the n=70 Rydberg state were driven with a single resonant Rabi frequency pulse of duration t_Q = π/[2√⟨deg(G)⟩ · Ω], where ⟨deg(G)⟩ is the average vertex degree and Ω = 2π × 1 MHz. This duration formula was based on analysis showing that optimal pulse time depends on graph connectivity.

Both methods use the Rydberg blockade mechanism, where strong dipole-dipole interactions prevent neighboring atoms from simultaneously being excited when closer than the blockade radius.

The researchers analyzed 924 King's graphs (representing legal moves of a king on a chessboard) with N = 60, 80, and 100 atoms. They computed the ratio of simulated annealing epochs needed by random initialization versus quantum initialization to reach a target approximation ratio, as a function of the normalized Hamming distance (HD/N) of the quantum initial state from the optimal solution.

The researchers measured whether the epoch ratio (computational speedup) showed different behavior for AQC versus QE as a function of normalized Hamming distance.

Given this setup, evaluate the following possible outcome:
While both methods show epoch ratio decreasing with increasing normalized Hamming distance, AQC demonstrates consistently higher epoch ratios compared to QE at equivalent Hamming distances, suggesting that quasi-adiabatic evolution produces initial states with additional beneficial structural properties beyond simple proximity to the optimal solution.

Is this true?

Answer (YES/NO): NO